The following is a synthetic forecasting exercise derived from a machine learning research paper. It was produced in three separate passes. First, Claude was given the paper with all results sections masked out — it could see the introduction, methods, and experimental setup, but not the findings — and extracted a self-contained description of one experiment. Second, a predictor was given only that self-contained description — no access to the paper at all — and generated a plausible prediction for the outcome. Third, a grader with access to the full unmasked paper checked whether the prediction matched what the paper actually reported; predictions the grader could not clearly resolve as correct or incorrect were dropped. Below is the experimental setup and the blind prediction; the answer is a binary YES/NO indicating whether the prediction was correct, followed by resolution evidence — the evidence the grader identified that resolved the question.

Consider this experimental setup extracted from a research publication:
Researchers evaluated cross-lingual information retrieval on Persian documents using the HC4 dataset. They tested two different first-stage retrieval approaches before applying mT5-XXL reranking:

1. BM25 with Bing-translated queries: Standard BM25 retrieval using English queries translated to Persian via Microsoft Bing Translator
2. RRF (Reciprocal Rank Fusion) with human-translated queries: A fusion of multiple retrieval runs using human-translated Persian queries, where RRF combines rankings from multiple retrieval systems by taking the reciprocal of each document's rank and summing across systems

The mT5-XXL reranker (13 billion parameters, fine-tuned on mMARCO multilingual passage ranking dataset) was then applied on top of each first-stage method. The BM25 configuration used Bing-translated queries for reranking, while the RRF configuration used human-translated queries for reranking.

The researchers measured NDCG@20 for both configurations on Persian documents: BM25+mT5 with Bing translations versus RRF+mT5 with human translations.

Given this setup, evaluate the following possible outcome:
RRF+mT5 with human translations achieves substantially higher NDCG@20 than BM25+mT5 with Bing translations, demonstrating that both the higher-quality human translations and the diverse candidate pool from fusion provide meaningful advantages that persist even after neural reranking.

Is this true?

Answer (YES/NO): NO